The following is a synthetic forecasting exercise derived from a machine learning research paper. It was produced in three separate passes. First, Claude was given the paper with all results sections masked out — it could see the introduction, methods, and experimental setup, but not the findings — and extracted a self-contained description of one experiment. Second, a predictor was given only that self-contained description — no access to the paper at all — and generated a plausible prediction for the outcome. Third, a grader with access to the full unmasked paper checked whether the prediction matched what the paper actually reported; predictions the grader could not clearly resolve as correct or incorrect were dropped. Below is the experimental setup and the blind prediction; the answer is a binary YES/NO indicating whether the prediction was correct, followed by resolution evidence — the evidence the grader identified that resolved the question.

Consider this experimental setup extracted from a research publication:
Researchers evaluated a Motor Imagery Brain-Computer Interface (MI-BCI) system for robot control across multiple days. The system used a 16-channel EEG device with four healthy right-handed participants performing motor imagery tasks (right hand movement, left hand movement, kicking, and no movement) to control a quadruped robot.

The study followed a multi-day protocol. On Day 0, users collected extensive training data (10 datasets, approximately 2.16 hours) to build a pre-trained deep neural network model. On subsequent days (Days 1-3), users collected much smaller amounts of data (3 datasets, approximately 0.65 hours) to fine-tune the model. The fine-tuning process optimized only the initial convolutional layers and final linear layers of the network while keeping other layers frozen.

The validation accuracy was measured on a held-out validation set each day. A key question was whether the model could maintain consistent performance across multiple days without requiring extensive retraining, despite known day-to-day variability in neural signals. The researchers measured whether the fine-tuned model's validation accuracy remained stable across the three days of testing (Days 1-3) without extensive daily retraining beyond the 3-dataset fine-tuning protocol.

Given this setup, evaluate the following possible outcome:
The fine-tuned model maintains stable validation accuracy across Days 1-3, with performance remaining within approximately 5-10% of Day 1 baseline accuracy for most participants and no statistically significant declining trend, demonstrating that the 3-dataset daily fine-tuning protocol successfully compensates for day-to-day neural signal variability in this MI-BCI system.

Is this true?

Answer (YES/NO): NO